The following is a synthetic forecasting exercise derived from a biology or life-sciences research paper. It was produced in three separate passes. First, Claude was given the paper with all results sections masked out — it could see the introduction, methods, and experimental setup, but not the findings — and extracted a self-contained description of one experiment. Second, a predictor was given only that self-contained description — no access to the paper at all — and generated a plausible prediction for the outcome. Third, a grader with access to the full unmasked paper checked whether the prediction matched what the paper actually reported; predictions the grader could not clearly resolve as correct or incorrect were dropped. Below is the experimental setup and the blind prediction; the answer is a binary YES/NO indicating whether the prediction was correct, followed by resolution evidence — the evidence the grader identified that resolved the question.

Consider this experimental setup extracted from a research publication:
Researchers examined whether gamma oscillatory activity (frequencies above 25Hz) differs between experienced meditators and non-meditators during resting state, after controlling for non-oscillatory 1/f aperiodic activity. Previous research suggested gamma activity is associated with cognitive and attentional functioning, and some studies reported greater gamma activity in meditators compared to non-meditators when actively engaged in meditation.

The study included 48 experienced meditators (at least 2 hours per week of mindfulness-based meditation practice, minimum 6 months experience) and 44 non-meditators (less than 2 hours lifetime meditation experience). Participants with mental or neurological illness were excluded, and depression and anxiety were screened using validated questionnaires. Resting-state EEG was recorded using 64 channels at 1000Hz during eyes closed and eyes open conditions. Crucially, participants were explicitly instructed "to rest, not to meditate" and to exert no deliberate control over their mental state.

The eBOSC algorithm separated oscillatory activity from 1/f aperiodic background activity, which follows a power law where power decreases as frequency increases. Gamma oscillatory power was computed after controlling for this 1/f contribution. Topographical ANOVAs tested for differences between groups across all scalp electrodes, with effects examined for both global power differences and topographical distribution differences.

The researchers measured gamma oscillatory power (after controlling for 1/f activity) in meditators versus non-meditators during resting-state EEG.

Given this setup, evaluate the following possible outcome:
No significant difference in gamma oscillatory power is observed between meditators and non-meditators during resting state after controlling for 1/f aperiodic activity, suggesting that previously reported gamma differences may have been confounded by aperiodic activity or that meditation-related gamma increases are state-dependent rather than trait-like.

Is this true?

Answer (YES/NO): NO